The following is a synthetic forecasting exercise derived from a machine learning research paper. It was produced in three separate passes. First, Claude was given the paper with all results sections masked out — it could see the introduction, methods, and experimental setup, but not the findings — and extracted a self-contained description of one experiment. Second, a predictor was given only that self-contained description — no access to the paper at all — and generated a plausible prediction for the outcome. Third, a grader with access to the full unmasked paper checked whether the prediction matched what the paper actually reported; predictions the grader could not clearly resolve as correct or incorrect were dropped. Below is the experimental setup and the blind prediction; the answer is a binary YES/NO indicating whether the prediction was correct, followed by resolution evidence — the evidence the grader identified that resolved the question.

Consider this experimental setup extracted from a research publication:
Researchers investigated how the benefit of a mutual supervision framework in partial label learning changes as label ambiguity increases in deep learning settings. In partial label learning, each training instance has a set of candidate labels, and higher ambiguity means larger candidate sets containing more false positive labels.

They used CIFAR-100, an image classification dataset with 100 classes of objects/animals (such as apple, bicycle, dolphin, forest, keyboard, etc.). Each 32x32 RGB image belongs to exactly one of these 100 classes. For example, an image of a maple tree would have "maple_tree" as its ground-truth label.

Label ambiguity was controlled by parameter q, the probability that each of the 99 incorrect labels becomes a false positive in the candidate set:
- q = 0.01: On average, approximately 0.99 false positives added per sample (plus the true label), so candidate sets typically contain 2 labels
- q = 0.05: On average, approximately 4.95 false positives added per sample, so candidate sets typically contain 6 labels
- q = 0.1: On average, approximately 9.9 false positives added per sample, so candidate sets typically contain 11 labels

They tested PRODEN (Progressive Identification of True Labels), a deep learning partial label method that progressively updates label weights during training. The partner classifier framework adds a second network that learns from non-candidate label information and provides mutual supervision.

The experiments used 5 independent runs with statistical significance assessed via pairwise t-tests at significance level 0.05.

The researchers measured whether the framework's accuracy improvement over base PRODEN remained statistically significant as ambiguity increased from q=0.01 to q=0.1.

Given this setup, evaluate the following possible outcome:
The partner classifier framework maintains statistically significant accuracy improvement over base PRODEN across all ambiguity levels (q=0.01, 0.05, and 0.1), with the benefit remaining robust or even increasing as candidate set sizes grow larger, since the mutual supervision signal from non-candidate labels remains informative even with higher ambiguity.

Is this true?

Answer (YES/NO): NO